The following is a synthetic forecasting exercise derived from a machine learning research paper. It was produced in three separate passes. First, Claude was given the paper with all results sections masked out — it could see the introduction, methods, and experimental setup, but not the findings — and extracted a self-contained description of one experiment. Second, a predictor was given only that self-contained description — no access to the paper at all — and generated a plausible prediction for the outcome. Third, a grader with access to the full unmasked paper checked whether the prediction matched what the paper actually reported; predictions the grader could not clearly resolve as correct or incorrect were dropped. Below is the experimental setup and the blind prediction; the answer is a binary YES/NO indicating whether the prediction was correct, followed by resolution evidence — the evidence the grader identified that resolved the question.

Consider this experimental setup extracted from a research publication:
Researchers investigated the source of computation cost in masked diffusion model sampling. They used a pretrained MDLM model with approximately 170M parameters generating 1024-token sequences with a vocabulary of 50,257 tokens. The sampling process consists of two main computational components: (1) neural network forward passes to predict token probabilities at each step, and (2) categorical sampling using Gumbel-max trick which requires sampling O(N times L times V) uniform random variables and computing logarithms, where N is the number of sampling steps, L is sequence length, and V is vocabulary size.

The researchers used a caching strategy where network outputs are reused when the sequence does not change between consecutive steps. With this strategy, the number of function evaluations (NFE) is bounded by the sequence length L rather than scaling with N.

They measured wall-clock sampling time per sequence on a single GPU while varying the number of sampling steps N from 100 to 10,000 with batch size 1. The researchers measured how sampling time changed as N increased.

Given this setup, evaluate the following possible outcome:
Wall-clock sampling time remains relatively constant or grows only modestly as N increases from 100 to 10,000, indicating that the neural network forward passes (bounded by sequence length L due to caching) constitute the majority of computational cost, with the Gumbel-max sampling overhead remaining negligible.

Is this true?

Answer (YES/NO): NO